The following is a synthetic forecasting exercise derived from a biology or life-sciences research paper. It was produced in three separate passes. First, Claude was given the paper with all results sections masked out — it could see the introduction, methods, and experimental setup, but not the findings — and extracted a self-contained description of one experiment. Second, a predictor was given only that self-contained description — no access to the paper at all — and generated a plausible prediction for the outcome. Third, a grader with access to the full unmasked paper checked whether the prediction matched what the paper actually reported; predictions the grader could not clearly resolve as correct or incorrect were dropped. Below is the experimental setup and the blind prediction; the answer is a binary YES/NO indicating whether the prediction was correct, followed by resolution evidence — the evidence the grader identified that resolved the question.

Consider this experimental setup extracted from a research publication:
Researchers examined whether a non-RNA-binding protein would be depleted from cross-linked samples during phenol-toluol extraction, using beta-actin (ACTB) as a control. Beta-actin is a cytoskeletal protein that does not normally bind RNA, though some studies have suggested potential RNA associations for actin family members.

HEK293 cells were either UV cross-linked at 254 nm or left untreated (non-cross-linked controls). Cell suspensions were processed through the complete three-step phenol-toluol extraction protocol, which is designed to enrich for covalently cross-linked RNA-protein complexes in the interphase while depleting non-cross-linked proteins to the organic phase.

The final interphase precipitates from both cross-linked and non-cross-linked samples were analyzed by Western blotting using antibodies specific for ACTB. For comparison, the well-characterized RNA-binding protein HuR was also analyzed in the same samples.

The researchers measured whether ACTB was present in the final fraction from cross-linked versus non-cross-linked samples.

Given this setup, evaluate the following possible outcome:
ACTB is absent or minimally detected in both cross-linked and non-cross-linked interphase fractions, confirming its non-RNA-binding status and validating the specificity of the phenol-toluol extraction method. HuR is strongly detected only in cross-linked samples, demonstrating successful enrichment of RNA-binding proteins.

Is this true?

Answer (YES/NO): YES